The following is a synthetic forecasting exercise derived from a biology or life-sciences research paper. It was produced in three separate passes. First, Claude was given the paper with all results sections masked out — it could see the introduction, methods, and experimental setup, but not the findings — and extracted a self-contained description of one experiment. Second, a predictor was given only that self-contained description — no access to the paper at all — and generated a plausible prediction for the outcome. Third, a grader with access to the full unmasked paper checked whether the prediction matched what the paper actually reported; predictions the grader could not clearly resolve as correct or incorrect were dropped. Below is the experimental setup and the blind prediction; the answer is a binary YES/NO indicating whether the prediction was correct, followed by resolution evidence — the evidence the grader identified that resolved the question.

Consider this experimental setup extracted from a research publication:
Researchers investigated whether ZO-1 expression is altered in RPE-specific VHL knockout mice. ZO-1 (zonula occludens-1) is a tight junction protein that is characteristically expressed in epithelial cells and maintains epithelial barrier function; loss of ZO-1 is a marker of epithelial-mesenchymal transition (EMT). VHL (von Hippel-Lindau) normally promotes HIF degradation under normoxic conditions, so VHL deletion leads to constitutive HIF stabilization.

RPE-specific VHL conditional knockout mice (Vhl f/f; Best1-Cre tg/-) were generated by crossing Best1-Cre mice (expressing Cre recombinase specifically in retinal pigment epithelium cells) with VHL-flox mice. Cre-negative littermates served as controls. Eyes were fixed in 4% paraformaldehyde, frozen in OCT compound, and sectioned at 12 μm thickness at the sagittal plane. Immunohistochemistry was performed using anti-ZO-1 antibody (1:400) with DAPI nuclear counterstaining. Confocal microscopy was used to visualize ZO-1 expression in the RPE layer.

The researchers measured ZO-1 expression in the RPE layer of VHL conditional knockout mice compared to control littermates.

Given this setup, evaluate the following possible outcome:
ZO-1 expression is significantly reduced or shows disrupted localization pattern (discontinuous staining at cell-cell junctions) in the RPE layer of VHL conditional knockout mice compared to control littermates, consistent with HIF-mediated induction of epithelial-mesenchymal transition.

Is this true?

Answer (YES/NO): YES